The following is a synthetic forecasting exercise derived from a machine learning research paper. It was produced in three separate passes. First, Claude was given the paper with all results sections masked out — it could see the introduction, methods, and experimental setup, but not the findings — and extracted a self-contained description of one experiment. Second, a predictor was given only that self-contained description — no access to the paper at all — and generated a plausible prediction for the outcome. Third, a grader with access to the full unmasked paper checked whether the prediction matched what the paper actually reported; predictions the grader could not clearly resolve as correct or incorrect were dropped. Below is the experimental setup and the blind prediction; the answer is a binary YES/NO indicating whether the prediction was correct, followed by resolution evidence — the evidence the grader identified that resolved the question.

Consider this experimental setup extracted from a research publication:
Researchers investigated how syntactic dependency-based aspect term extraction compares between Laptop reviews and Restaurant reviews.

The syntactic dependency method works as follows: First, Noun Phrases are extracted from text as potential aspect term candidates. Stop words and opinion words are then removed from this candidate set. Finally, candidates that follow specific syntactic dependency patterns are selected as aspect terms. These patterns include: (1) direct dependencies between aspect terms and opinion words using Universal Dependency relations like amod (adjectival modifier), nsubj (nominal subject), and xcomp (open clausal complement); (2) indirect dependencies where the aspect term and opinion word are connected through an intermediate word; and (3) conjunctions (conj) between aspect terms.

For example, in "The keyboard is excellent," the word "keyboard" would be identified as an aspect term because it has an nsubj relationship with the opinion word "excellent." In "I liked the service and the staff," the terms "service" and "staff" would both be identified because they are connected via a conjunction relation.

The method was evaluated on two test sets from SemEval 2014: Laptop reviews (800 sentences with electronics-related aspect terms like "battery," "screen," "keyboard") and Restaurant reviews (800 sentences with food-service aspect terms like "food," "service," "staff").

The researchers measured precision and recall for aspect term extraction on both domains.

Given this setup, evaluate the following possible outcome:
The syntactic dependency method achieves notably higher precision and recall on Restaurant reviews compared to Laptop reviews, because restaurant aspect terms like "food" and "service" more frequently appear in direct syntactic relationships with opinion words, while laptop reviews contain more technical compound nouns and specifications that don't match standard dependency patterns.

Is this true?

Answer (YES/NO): YES